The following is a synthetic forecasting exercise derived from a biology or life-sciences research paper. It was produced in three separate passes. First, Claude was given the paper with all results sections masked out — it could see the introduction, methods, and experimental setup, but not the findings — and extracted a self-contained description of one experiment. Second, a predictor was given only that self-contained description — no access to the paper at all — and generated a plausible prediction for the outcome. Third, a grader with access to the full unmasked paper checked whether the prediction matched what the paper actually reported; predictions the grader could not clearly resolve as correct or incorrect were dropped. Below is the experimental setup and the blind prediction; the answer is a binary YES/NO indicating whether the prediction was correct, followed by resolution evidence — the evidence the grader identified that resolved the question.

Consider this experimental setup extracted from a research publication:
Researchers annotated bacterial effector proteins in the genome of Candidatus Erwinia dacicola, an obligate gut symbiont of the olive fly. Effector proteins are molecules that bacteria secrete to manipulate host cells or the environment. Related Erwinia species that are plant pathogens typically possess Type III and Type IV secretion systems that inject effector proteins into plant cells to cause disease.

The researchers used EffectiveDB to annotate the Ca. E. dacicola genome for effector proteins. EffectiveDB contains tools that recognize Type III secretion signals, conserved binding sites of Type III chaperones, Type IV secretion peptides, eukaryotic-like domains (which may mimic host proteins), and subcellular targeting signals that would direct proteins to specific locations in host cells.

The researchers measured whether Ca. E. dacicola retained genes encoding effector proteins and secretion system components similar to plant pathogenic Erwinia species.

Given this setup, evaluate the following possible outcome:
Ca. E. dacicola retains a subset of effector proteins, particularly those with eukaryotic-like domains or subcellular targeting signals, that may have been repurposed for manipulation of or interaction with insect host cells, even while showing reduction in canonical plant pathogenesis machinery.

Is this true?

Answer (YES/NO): YES